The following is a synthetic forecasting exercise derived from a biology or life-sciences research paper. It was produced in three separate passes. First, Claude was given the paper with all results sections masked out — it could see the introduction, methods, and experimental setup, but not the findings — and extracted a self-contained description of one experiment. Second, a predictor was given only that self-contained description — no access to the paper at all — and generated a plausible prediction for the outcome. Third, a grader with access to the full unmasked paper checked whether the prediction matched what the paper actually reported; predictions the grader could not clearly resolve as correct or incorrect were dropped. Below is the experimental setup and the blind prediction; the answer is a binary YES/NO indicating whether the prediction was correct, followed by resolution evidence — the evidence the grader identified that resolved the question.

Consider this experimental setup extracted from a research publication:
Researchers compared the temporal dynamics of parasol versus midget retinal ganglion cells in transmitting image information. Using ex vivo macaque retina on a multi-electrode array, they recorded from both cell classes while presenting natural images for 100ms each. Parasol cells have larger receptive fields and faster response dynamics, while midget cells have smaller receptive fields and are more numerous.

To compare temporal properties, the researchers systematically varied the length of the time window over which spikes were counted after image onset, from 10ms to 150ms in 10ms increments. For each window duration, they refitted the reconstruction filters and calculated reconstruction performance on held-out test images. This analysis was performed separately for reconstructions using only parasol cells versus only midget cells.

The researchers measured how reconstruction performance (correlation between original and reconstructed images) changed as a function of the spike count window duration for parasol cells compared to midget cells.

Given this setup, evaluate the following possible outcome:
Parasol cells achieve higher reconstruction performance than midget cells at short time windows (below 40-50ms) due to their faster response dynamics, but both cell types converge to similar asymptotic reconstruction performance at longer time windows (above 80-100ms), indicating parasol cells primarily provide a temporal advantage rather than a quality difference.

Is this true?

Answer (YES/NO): NO